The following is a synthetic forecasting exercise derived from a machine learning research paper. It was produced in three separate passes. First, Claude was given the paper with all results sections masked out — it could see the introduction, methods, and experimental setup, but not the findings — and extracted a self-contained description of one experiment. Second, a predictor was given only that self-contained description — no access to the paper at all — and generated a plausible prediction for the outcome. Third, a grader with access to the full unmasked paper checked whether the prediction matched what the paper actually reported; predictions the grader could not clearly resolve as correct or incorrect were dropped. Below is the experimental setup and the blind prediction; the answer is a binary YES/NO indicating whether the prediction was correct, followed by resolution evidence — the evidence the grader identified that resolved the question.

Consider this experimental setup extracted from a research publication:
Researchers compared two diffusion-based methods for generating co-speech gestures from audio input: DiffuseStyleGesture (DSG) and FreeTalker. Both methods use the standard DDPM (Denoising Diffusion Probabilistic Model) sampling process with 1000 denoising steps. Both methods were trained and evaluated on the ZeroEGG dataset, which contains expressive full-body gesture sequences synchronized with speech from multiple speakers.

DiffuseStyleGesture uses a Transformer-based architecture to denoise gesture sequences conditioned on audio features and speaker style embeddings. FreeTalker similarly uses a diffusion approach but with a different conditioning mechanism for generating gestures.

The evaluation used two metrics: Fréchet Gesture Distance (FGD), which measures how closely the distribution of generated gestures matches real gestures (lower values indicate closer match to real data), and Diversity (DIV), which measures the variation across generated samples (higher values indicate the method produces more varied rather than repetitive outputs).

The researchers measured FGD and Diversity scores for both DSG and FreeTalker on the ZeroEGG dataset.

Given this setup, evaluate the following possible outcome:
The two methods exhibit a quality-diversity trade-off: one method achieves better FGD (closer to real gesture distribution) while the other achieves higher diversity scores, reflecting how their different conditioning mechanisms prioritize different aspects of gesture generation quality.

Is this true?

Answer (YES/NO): YES